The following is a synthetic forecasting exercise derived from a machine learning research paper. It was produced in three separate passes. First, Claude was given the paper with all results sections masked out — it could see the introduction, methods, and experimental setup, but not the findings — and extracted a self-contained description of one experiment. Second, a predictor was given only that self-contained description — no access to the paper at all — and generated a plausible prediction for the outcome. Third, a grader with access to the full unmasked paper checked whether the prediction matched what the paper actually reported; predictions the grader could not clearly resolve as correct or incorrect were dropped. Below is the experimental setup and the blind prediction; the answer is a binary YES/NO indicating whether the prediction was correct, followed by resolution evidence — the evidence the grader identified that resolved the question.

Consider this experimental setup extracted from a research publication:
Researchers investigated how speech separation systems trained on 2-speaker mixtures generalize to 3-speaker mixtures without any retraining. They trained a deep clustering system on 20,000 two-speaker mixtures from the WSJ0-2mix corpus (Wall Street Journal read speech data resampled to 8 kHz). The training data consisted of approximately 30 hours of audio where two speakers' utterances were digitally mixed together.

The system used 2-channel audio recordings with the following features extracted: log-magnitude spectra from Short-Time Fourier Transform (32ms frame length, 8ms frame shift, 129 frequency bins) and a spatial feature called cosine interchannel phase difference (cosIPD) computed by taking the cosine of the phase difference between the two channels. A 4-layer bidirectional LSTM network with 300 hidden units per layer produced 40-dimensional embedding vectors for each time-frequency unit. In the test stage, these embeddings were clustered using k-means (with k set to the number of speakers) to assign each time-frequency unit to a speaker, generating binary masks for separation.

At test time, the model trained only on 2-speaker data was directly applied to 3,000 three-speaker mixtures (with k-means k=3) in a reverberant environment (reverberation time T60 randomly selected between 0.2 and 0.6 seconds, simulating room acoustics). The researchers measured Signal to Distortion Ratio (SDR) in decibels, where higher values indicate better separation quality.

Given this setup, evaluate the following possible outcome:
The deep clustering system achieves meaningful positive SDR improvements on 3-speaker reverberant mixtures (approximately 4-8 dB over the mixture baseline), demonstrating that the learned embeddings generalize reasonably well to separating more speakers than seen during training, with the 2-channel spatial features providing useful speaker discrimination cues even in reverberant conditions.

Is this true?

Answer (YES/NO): YES